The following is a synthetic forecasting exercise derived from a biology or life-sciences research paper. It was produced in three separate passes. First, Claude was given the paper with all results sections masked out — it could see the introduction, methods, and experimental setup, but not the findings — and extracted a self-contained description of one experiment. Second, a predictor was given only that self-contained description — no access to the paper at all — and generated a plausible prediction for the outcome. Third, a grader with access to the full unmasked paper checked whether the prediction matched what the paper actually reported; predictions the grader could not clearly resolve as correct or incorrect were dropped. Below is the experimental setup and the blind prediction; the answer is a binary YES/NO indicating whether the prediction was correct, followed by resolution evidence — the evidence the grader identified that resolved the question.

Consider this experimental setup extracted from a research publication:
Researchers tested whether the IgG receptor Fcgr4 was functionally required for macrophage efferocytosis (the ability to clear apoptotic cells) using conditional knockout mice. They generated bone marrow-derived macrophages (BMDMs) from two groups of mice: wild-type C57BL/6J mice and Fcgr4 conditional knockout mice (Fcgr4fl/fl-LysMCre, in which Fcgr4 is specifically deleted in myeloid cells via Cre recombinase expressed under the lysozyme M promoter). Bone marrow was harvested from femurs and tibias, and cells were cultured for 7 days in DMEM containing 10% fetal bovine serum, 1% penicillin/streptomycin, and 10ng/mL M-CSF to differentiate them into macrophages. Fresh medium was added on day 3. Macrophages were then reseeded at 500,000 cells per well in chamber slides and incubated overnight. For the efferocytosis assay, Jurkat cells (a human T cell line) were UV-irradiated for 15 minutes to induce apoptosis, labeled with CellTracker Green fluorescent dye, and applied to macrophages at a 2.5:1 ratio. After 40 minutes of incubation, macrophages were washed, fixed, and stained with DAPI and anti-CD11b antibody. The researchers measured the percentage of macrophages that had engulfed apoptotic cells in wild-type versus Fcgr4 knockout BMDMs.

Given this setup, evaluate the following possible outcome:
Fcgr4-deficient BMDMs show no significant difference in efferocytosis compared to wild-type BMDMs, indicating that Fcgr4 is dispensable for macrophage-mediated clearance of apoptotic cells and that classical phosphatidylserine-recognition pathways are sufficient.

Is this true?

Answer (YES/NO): NO